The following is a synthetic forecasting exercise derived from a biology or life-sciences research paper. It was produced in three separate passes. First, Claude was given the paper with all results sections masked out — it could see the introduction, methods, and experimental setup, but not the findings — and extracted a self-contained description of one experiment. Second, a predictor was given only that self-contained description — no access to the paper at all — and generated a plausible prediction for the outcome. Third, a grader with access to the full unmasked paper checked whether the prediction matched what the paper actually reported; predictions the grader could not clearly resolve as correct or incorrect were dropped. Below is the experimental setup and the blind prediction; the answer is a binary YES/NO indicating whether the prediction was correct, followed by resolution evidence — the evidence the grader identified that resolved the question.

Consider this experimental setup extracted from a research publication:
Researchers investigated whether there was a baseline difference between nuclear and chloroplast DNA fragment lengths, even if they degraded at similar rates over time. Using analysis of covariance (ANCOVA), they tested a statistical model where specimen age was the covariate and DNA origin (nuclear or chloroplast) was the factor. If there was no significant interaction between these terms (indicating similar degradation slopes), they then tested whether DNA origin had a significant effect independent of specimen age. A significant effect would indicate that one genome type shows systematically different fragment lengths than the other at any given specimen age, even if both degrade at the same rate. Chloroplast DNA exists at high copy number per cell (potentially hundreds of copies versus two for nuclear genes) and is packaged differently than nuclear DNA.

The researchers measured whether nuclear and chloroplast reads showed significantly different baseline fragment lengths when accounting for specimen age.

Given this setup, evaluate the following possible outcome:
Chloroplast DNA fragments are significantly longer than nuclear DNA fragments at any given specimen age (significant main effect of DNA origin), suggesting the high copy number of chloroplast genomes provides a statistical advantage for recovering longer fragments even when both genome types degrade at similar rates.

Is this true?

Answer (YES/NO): YES